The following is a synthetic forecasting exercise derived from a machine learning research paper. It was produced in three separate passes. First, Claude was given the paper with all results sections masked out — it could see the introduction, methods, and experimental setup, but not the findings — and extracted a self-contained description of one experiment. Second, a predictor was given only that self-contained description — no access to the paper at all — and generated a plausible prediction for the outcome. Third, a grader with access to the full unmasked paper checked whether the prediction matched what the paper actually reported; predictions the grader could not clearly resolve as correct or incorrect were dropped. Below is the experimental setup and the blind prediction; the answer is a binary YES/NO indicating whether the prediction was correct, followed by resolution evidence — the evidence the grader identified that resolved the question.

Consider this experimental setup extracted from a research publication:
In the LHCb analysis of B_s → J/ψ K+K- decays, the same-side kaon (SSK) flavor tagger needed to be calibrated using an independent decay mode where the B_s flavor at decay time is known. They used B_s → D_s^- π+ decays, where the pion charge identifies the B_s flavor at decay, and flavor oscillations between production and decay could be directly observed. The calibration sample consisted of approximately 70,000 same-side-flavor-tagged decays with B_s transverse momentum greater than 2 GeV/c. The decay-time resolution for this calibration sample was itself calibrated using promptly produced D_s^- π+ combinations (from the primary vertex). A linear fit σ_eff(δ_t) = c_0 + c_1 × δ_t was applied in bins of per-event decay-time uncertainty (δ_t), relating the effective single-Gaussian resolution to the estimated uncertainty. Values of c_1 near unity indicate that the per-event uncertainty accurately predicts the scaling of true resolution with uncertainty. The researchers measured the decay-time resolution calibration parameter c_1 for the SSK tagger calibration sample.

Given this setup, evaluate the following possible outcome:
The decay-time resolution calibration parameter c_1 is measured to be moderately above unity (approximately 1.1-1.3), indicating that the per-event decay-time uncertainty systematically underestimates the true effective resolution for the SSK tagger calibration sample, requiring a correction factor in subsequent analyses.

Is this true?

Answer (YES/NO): NO